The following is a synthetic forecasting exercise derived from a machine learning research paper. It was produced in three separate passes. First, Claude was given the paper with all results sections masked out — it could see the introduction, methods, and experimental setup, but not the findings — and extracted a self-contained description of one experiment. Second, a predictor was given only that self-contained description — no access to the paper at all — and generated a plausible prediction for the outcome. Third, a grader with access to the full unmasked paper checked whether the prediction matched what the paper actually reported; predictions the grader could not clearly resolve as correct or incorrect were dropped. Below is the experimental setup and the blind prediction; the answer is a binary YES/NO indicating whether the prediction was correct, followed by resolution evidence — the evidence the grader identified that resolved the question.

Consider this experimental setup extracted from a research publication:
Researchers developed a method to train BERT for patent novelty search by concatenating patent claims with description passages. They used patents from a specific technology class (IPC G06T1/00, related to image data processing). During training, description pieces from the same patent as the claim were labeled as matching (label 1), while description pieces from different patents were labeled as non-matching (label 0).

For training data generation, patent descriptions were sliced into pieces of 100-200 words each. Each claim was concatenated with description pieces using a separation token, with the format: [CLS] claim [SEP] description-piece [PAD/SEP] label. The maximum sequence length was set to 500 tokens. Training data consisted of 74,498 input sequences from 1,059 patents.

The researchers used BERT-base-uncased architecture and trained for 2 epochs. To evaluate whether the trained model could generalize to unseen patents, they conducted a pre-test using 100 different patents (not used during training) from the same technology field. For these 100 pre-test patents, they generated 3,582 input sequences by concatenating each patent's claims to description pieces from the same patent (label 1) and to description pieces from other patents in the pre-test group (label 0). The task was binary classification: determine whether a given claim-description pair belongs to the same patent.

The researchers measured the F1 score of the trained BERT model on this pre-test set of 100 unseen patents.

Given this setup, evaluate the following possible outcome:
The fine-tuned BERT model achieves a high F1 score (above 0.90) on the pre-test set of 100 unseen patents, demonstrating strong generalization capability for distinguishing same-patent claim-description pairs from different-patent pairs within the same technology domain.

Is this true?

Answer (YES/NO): YES